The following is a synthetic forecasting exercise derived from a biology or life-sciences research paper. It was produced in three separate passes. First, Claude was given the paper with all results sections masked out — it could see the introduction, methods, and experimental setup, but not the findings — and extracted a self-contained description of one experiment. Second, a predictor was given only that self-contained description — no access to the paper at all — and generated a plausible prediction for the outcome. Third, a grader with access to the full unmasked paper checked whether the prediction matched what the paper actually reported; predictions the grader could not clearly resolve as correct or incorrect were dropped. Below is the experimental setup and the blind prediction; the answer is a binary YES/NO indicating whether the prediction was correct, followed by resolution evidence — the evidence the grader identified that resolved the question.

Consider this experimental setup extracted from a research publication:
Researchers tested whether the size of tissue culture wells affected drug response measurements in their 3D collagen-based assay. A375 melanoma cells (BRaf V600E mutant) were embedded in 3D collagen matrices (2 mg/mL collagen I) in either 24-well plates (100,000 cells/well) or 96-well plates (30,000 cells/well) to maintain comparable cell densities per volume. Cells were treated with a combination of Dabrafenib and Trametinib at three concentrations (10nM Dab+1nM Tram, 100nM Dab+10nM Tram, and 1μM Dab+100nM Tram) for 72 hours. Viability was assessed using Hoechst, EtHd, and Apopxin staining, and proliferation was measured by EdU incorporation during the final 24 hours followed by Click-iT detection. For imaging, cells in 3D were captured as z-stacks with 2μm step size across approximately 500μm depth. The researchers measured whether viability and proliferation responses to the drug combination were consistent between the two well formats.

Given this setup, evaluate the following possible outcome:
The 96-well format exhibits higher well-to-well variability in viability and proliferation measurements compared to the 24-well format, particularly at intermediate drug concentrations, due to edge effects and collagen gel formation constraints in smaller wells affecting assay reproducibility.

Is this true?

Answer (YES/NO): NO